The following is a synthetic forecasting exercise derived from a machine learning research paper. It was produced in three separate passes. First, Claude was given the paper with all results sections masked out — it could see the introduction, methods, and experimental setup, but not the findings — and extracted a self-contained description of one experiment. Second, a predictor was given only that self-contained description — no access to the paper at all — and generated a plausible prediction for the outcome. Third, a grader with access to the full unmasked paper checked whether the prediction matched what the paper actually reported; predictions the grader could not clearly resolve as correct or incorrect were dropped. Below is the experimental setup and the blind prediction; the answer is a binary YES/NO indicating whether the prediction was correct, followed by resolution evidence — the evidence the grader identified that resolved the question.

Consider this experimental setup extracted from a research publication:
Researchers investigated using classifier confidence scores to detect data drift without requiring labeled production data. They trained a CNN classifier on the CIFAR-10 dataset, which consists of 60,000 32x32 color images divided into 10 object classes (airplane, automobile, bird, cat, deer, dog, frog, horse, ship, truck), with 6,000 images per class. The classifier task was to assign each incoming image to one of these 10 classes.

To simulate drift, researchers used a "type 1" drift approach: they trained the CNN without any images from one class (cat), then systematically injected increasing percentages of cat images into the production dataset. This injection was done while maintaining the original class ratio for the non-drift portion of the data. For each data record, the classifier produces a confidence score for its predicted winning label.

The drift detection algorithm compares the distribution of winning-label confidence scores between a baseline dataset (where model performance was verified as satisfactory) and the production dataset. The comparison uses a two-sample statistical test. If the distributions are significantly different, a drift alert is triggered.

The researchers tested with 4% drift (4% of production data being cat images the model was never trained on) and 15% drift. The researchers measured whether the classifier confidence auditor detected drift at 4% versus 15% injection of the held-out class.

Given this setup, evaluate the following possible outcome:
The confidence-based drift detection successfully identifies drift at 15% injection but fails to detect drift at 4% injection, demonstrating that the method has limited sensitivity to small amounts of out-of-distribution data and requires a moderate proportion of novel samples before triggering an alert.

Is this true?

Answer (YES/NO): YES